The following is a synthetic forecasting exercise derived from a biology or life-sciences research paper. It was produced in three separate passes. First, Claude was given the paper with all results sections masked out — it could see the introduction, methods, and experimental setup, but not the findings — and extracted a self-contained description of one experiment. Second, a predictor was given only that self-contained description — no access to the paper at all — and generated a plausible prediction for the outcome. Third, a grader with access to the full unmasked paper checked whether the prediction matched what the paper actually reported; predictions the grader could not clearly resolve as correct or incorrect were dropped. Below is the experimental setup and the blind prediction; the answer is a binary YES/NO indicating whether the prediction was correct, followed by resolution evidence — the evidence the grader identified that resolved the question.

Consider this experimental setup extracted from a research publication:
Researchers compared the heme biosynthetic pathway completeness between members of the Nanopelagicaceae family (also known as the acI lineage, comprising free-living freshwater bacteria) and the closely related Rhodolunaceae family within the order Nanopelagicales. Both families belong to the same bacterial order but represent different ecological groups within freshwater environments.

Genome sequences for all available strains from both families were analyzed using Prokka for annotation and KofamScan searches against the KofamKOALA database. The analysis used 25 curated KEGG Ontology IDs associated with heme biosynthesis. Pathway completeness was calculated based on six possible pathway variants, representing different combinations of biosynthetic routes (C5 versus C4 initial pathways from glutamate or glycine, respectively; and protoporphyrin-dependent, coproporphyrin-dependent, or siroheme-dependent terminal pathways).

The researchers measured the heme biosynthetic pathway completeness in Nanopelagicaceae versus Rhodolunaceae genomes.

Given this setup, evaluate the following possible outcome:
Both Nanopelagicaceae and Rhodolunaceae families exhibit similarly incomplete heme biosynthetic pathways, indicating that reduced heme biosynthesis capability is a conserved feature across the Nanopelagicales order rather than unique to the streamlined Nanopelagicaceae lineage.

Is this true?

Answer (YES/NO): NO